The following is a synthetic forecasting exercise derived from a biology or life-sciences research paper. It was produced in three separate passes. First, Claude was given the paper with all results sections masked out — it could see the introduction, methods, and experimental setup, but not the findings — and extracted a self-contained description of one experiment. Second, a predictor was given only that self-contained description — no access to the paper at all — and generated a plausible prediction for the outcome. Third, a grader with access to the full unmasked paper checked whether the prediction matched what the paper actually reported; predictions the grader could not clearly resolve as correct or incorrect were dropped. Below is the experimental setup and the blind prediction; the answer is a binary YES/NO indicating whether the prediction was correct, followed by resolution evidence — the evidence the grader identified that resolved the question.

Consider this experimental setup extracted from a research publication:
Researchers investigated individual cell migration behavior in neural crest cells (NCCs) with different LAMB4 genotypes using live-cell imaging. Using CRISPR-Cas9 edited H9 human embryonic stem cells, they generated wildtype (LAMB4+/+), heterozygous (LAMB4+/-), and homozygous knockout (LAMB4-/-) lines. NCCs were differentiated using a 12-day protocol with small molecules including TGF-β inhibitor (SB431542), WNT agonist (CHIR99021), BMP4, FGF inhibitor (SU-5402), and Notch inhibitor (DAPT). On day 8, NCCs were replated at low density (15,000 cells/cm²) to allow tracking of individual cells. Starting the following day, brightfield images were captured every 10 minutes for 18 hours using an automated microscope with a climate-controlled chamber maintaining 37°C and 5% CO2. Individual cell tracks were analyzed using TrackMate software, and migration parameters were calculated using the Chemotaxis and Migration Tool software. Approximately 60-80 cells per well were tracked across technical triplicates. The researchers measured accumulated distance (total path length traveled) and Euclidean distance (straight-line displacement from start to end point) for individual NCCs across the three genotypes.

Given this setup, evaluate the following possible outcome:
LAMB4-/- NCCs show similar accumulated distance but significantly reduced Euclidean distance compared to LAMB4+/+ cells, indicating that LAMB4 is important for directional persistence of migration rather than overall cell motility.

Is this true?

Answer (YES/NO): NO